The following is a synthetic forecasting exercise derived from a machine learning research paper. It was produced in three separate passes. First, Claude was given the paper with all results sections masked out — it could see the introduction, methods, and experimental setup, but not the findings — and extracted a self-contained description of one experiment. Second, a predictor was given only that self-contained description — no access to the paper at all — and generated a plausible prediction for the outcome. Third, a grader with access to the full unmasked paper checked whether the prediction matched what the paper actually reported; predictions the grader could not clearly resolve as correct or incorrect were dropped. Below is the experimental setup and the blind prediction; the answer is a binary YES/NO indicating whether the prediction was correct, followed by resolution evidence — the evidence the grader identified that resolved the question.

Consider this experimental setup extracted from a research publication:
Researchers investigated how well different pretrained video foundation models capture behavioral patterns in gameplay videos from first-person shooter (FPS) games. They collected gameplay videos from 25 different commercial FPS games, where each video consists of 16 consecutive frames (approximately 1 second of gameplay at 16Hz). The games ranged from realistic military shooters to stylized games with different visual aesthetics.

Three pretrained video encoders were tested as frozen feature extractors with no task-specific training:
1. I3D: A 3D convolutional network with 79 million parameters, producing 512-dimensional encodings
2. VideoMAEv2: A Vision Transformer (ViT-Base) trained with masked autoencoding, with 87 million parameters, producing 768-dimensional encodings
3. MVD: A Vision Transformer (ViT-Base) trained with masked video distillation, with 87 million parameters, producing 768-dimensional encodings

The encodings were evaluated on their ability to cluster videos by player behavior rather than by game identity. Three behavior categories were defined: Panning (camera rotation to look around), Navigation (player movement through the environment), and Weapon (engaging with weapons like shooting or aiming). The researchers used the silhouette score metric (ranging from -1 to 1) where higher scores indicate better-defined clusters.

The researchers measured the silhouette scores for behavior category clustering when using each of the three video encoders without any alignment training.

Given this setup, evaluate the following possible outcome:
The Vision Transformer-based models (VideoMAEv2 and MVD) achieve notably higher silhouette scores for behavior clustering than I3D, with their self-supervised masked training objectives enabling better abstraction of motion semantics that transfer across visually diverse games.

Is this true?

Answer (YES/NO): NO